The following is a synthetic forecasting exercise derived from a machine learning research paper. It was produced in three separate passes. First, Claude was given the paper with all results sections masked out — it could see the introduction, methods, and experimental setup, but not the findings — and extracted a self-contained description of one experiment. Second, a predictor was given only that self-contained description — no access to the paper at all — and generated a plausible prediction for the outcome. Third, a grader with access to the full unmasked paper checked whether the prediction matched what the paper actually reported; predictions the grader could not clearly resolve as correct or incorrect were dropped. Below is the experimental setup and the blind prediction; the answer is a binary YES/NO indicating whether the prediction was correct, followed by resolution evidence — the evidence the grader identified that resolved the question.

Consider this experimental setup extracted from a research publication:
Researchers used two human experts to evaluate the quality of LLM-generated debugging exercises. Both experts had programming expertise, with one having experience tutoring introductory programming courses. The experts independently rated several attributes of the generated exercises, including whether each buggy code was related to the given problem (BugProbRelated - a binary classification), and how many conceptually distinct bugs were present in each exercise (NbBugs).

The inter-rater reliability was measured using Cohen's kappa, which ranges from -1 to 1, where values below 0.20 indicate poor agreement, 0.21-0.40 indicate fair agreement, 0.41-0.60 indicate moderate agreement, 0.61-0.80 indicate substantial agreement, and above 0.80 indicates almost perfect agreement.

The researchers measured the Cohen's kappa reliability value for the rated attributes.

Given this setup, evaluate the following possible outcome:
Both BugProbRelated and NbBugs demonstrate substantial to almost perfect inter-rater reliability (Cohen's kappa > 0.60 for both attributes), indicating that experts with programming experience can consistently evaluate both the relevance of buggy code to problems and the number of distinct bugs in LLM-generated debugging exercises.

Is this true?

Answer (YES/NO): YES